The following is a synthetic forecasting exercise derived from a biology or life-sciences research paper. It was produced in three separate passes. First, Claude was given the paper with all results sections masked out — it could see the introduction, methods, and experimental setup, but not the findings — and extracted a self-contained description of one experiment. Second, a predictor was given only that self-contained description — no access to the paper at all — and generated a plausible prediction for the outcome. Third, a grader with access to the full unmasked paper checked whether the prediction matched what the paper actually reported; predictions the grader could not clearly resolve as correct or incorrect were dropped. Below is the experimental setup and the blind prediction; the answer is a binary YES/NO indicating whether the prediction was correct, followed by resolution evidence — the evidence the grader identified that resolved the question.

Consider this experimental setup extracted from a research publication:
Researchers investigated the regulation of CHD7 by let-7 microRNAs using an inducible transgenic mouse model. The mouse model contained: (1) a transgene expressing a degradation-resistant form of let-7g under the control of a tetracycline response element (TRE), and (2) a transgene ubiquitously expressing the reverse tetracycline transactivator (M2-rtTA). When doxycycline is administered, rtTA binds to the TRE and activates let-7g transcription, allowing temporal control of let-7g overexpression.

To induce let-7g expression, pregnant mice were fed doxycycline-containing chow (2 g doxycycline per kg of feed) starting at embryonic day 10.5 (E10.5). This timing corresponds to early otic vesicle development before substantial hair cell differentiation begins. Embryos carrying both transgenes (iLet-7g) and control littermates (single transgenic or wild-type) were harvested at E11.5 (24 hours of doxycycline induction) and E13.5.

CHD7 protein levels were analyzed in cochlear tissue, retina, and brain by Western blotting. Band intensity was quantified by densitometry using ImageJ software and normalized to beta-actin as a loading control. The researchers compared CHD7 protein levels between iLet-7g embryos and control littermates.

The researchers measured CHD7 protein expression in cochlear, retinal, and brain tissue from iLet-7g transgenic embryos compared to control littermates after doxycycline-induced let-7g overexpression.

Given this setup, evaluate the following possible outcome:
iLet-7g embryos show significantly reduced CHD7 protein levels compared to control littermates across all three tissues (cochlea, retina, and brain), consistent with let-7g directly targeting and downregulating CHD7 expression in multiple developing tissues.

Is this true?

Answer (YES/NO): YES